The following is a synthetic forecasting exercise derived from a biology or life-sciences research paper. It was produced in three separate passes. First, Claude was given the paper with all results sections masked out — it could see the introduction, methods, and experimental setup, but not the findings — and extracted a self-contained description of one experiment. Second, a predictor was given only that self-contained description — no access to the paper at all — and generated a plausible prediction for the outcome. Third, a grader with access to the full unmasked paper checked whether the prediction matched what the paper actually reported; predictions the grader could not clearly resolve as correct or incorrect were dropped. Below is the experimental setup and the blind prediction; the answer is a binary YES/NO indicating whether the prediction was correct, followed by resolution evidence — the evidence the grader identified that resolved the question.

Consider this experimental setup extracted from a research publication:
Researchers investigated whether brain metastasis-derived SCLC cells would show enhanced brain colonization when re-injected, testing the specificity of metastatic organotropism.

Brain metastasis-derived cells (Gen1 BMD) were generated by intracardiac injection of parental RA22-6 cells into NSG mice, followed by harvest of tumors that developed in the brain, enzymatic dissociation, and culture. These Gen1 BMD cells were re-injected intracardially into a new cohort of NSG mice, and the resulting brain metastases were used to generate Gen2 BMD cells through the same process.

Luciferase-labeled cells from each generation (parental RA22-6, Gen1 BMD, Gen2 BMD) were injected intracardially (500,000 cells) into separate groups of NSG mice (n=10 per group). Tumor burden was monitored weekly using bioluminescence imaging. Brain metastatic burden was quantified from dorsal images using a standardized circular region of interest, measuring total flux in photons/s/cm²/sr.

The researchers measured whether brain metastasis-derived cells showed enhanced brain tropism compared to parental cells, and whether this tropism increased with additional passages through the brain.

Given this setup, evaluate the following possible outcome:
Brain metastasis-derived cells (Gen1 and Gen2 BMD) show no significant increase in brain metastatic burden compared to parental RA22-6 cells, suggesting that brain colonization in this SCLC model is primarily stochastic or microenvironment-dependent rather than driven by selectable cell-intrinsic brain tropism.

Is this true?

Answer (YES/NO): NO